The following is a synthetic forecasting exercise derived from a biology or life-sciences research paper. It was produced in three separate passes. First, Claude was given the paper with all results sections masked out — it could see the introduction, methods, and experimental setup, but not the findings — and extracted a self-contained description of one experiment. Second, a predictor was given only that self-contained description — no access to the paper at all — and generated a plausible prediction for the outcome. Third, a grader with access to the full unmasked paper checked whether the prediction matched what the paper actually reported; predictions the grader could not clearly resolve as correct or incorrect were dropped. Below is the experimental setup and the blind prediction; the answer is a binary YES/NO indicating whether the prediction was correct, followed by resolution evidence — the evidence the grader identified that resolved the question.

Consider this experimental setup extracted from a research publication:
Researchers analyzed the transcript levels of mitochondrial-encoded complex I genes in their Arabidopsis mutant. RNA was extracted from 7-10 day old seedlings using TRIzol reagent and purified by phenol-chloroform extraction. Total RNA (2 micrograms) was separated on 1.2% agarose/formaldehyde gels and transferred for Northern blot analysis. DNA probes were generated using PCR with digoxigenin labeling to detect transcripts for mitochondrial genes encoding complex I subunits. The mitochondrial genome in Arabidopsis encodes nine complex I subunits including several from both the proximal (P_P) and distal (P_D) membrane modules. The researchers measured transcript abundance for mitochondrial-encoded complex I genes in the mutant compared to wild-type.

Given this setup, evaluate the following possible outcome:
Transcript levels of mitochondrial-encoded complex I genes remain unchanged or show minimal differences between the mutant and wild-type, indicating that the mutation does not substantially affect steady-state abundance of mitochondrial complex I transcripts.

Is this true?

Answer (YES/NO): YES